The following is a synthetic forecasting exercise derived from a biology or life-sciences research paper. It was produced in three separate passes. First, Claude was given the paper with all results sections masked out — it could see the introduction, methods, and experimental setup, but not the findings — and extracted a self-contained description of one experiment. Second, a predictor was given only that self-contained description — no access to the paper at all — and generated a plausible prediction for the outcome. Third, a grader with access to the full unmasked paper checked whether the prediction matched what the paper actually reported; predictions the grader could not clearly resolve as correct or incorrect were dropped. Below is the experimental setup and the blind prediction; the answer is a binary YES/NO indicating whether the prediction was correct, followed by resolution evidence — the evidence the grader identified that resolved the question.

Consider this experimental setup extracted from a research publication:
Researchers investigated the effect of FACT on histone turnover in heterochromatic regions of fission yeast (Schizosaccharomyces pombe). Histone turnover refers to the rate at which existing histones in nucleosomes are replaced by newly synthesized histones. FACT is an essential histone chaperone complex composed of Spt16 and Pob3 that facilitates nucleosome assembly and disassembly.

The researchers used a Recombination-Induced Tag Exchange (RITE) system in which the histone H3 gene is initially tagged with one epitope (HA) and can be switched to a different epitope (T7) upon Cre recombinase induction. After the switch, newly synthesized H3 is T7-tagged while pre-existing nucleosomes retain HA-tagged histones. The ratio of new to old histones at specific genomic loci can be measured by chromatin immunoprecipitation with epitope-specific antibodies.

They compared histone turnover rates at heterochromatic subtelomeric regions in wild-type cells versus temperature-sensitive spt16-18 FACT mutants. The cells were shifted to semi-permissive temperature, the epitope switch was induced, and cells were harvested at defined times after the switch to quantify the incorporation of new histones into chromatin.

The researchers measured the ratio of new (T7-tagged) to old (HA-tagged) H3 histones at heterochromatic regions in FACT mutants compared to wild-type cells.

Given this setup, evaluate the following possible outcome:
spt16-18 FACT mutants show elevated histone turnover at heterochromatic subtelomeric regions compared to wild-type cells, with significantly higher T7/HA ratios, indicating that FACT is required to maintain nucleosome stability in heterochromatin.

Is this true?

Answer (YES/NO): YES